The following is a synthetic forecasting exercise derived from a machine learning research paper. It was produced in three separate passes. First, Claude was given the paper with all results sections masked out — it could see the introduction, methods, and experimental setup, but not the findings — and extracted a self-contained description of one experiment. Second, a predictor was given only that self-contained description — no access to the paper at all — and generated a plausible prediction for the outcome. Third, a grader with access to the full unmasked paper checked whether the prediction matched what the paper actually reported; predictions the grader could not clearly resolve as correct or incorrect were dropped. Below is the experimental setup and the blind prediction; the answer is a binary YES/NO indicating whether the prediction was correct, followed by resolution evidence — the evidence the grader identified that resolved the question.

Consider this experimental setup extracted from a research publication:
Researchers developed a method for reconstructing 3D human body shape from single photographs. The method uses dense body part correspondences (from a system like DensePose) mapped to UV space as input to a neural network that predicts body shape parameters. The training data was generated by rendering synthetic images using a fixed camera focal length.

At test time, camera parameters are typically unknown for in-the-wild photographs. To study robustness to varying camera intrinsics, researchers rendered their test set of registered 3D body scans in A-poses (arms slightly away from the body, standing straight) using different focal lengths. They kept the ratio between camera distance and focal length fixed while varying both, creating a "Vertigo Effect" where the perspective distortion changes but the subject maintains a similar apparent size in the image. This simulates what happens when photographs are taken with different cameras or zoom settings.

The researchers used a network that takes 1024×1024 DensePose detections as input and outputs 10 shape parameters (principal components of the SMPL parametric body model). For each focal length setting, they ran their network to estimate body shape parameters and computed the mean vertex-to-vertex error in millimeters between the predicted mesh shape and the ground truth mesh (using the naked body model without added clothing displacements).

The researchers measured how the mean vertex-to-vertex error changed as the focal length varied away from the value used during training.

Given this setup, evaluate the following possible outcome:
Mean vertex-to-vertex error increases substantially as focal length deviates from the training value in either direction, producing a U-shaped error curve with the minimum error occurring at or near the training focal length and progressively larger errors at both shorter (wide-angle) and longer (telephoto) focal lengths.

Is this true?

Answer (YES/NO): NO